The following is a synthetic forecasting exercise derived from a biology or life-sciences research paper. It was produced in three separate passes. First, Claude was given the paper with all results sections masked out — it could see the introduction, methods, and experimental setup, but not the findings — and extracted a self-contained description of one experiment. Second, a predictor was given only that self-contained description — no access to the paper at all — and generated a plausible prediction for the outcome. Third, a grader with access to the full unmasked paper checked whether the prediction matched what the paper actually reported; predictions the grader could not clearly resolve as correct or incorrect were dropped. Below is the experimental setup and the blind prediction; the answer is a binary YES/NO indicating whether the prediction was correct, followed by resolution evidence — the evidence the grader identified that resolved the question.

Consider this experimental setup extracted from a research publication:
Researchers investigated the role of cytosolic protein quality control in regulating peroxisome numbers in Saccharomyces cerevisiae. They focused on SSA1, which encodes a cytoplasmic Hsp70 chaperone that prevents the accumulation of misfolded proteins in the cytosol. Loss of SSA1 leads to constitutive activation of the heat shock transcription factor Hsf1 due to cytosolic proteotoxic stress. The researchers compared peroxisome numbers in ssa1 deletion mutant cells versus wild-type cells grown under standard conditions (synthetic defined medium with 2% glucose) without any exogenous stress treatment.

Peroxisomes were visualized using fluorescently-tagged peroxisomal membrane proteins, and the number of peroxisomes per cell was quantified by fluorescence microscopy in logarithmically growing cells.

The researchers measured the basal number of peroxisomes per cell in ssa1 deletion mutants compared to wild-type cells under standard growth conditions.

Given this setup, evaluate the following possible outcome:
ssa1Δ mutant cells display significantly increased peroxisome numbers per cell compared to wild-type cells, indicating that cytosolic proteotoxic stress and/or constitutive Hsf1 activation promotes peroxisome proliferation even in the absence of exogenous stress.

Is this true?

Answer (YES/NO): YES